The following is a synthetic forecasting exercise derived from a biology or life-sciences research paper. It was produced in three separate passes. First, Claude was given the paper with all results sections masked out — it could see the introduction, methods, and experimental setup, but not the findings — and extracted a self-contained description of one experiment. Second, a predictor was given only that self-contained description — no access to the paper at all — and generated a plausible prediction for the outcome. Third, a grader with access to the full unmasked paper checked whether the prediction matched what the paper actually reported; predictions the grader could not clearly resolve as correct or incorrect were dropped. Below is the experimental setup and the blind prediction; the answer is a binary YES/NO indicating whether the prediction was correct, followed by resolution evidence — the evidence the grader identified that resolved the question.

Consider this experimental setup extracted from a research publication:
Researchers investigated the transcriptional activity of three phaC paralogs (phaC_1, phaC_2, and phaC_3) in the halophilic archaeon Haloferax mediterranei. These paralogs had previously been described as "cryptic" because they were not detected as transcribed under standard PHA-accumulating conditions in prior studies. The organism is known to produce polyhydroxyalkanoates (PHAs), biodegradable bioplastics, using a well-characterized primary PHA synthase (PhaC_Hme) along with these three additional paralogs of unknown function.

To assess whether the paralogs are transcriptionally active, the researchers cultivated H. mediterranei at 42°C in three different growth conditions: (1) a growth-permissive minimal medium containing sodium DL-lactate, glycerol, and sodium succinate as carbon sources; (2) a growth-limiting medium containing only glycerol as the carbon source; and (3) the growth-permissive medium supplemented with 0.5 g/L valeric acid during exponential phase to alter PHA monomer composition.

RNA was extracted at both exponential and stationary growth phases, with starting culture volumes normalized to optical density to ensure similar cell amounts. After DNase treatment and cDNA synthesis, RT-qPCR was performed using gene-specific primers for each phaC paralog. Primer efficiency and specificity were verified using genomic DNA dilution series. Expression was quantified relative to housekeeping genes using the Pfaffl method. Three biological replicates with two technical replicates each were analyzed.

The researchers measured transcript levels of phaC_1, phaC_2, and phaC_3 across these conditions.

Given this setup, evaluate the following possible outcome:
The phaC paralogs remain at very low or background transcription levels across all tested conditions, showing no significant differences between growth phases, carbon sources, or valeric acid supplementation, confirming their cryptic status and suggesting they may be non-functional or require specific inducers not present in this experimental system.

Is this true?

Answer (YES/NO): NO